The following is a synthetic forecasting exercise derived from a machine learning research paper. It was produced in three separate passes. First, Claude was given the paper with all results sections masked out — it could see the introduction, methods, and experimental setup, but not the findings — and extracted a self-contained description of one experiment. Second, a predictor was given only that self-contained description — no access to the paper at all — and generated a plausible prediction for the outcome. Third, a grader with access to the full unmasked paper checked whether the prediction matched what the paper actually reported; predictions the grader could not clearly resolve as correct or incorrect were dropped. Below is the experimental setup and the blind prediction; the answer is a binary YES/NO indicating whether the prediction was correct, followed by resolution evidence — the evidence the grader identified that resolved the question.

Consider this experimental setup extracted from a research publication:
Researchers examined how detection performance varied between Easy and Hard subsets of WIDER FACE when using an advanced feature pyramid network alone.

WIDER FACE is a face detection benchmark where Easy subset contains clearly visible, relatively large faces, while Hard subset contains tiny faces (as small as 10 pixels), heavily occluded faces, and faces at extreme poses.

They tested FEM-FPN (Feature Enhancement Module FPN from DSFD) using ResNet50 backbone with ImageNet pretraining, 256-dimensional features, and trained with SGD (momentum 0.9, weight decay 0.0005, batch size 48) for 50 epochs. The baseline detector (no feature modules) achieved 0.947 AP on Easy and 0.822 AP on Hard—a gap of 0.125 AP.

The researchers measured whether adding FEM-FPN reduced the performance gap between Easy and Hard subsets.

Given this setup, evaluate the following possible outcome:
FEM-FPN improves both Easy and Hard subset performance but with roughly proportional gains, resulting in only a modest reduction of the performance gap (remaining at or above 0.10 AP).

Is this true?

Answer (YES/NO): NO